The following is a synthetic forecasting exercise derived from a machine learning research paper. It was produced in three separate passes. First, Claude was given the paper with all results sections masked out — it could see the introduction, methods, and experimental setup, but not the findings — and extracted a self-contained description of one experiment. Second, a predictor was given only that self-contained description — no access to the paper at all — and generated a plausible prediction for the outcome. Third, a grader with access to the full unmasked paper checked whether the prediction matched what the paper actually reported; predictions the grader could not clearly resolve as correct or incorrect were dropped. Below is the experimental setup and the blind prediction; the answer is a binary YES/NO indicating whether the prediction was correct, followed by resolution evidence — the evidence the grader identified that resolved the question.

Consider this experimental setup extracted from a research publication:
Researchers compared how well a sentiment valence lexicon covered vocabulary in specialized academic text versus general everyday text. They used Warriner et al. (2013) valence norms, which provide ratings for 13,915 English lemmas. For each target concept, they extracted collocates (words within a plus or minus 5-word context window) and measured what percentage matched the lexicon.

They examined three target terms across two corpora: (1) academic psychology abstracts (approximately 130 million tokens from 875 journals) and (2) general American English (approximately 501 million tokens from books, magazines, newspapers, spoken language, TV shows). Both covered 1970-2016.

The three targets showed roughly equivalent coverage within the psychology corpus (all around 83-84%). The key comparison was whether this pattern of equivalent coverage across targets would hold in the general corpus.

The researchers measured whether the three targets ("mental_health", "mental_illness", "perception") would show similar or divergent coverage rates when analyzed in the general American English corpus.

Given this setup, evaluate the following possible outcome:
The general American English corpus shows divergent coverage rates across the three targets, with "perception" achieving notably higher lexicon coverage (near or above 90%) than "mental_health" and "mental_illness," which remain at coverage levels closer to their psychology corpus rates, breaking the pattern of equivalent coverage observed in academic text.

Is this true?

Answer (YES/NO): NO